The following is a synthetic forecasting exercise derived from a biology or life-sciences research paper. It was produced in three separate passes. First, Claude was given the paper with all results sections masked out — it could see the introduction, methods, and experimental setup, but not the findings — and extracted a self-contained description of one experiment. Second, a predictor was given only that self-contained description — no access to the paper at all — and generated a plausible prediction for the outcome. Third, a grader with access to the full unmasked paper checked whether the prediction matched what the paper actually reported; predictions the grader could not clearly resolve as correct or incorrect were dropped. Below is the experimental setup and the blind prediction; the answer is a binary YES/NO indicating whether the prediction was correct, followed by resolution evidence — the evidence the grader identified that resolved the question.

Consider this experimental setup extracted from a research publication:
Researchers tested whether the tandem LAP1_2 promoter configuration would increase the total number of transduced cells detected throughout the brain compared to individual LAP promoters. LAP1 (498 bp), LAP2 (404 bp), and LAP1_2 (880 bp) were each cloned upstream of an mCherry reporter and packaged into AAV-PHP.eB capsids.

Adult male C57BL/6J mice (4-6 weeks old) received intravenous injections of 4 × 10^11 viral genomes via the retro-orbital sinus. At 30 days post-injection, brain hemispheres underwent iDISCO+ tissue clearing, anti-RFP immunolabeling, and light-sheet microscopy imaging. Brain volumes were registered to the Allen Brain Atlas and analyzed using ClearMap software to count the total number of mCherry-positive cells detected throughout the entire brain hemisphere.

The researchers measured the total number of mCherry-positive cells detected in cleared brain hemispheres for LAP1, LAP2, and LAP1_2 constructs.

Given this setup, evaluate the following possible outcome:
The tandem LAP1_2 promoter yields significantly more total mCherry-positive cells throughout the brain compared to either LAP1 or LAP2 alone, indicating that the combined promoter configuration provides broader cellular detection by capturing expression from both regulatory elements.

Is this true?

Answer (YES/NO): NO